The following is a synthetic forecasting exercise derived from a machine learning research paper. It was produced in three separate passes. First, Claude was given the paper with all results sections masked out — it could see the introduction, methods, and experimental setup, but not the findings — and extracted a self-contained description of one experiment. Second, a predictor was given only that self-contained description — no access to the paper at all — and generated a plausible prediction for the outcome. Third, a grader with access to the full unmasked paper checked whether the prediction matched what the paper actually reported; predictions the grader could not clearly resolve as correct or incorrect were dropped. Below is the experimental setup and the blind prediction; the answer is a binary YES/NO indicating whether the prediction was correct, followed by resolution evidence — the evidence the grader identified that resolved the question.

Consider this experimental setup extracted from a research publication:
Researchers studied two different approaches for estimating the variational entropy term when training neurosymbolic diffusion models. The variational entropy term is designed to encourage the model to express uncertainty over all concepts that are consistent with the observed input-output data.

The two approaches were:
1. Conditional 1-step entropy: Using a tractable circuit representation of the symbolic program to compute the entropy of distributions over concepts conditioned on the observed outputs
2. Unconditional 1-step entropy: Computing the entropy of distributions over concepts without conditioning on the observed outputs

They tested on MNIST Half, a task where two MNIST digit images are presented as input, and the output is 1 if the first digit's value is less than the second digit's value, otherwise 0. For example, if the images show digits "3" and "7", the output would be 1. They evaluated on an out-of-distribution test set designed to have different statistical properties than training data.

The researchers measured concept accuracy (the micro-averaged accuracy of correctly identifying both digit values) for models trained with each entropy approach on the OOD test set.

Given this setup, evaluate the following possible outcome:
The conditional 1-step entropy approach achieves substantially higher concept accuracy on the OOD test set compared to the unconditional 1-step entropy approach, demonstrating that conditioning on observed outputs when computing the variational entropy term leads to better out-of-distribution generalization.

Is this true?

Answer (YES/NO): YES